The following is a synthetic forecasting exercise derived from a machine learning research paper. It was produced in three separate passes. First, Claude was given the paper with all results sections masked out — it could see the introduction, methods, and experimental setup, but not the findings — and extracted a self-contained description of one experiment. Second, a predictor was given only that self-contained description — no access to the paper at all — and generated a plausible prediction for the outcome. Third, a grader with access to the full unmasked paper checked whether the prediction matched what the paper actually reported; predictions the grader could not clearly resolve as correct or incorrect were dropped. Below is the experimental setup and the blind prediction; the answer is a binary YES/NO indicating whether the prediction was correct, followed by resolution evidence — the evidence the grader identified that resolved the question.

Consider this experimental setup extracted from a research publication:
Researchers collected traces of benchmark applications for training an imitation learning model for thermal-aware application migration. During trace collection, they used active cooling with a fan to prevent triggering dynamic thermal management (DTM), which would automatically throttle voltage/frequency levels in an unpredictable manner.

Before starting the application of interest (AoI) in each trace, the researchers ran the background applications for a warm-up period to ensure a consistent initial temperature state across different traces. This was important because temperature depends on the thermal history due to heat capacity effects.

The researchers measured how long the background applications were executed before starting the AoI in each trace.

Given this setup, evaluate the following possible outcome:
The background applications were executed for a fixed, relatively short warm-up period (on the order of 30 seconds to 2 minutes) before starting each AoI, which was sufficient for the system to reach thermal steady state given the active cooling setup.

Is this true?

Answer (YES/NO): YES